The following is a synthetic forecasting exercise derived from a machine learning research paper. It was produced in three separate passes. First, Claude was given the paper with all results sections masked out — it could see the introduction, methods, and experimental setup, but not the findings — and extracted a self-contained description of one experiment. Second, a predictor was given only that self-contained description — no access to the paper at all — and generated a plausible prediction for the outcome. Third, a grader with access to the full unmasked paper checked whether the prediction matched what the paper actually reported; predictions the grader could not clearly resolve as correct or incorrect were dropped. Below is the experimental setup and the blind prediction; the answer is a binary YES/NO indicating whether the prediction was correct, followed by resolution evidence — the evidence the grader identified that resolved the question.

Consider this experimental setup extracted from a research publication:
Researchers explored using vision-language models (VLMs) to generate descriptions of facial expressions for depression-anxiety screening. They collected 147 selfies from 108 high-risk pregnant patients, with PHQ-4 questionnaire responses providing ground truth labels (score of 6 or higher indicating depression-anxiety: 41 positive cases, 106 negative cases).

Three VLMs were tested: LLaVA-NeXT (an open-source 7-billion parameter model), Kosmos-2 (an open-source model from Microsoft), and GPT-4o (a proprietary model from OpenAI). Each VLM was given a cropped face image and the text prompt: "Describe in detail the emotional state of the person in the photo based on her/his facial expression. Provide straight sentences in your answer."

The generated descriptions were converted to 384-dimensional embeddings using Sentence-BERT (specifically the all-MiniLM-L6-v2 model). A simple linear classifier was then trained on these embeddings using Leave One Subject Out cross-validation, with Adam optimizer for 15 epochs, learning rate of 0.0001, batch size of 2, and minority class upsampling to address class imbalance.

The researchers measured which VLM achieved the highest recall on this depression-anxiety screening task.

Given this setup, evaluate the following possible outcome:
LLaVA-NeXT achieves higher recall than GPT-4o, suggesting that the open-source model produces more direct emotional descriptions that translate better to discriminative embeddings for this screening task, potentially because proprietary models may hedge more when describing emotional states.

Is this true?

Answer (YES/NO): NO